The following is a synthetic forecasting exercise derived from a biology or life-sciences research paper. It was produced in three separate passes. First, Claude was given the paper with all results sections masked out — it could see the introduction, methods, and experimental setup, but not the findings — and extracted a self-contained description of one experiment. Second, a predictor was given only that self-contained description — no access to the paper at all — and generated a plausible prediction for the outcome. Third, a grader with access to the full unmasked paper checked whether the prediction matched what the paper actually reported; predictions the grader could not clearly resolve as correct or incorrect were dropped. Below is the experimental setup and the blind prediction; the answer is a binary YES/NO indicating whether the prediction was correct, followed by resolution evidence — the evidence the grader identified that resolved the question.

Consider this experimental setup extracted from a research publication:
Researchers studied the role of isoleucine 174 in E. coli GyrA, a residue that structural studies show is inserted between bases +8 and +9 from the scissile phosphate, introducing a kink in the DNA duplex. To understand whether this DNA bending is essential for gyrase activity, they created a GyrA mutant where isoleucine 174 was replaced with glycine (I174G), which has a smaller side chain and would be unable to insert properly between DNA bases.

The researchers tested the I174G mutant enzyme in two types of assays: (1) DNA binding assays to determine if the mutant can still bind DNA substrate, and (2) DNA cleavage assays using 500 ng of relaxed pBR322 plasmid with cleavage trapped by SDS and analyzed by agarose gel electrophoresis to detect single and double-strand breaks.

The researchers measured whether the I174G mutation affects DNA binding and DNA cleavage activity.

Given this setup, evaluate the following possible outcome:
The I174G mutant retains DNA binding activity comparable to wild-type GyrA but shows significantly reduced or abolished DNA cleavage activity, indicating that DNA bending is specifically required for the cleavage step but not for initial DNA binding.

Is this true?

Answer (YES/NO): YES